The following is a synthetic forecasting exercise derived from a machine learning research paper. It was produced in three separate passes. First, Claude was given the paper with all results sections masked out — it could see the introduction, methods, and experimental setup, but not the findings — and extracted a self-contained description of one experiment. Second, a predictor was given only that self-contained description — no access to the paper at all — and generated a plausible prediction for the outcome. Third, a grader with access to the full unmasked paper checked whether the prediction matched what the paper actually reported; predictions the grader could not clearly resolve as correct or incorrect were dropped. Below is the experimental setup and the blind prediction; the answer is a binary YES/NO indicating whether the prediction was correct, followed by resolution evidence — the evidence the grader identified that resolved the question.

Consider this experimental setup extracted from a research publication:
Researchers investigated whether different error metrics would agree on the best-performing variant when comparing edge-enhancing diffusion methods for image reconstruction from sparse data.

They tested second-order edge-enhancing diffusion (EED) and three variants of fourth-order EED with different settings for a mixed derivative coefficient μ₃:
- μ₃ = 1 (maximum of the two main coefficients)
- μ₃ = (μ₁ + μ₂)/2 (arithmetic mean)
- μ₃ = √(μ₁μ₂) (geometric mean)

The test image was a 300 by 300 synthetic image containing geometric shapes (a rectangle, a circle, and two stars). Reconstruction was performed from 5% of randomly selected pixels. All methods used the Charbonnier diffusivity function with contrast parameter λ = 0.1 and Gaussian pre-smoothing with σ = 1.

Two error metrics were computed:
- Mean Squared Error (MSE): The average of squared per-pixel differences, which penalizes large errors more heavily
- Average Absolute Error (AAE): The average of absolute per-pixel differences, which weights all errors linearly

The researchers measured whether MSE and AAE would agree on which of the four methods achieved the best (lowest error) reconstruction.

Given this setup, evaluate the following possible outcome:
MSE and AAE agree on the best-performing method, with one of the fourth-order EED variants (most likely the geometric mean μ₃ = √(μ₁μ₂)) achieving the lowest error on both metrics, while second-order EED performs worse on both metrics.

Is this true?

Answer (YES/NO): YES